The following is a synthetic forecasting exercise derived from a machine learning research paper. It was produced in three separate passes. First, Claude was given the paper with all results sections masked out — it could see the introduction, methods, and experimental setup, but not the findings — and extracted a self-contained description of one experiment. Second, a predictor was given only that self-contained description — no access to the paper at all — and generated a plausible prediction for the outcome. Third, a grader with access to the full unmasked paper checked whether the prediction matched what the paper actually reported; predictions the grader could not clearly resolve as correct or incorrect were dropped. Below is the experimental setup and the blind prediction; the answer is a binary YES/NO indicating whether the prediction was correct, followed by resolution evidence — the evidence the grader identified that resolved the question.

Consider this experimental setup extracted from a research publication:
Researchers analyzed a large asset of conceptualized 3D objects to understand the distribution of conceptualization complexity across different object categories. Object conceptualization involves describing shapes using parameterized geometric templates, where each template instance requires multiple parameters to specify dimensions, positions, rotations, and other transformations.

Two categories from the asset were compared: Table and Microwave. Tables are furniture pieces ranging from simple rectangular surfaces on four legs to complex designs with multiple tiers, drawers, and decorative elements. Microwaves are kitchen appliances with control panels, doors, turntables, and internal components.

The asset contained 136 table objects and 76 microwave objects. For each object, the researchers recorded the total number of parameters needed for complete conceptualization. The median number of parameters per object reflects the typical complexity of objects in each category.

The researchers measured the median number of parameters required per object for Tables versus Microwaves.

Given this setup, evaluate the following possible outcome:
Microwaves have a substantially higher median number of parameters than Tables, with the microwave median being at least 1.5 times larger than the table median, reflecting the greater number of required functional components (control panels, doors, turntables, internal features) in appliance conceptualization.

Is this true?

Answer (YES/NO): NO